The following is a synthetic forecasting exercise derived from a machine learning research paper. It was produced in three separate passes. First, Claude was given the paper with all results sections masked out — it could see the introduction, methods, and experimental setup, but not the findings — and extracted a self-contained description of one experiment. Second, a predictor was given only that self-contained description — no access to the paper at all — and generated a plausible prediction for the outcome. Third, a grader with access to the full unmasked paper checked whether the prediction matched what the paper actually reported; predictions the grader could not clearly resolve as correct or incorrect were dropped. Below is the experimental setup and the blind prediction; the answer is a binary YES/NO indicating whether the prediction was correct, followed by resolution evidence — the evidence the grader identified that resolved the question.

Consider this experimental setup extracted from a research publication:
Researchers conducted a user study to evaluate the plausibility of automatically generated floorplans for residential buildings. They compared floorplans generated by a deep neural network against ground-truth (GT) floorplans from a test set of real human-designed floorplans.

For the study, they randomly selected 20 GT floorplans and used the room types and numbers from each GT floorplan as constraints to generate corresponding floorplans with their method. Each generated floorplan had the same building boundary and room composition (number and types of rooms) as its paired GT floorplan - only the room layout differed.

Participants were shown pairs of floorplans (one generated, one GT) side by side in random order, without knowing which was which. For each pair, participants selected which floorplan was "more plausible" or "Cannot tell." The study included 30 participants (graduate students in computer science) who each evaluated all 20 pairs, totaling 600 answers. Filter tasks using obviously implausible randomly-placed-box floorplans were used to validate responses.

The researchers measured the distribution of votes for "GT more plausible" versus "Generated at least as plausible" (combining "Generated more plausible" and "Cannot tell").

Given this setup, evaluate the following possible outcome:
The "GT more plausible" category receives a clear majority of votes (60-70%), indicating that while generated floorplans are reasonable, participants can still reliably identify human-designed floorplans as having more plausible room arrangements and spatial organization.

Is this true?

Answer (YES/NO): NO